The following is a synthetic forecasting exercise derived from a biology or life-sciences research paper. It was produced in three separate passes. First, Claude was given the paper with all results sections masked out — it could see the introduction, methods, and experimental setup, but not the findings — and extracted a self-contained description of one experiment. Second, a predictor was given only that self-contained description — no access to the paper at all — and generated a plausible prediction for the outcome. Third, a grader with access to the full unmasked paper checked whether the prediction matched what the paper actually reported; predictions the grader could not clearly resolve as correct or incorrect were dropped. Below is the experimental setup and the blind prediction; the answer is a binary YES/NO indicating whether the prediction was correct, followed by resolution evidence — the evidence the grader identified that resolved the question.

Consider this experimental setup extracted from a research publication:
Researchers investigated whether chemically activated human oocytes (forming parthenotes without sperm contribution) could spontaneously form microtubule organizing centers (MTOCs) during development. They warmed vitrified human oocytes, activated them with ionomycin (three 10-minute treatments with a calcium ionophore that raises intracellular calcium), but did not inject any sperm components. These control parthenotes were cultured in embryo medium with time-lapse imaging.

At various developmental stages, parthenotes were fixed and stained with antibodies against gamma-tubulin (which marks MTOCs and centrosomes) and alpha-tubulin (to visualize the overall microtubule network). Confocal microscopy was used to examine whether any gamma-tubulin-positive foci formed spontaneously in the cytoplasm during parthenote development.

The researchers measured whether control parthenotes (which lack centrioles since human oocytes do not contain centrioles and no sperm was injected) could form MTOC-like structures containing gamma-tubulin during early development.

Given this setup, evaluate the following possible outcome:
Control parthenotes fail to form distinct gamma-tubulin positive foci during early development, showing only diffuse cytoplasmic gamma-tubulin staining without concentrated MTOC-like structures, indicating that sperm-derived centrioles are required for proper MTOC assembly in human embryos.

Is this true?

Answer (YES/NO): NO